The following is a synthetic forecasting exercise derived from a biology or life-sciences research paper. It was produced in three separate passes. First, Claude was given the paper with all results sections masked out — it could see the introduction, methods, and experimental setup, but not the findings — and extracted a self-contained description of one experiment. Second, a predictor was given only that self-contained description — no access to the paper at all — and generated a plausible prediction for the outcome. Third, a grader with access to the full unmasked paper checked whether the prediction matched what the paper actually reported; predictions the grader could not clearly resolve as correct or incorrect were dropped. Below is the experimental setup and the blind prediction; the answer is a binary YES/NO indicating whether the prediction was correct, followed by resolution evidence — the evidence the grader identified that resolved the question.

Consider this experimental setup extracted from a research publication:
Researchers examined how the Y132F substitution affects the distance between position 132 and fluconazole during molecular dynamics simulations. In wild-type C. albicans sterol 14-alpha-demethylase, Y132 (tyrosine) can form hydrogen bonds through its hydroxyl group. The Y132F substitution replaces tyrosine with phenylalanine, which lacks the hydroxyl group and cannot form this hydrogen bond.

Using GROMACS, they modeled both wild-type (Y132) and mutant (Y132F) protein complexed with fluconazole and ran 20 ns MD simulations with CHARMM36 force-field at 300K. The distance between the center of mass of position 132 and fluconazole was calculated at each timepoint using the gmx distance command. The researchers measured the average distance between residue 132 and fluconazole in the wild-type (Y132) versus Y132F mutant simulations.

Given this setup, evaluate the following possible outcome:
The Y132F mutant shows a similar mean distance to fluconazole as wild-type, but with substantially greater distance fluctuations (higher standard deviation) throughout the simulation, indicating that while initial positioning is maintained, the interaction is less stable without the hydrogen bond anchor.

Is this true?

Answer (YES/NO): NO